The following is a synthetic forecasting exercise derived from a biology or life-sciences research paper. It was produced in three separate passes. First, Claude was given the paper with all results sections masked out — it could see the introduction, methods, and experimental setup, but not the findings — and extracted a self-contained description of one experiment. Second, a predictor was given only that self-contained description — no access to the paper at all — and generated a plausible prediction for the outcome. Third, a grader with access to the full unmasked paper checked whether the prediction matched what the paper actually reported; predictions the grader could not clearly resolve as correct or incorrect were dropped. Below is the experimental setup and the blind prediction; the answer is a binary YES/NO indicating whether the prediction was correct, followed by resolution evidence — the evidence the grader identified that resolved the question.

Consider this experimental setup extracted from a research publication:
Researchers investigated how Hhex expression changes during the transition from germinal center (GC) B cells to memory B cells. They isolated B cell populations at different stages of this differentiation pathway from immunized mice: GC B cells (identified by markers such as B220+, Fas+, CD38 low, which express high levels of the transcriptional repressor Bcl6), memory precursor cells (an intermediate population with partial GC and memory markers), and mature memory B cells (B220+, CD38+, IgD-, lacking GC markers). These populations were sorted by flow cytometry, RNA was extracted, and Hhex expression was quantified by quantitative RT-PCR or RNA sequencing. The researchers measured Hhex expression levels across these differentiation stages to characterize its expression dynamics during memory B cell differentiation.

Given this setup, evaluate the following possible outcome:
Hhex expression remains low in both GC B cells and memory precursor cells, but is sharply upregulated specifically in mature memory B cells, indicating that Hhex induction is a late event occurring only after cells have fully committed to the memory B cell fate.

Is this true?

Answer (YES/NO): NO